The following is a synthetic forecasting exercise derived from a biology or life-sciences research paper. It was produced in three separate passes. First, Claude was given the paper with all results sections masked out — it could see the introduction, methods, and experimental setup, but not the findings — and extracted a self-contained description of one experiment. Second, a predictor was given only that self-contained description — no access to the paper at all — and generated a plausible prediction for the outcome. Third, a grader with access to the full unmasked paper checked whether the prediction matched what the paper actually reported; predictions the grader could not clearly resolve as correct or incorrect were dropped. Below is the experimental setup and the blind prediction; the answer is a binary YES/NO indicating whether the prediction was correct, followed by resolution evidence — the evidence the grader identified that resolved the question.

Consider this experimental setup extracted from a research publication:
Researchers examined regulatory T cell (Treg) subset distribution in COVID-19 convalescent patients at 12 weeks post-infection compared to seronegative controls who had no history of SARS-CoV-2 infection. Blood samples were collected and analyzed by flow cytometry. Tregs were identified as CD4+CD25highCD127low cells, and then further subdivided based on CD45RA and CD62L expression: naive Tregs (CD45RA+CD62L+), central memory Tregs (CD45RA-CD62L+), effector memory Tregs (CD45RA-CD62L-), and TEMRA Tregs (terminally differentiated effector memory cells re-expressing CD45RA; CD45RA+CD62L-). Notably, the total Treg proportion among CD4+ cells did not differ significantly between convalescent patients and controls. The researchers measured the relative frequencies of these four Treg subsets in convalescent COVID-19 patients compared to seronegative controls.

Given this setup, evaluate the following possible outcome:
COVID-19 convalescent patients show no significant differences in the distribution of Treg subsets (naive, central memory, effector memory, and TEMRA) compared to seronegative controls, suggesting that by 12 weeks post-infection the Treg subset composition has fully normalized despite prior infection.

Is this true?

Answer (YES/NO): NO